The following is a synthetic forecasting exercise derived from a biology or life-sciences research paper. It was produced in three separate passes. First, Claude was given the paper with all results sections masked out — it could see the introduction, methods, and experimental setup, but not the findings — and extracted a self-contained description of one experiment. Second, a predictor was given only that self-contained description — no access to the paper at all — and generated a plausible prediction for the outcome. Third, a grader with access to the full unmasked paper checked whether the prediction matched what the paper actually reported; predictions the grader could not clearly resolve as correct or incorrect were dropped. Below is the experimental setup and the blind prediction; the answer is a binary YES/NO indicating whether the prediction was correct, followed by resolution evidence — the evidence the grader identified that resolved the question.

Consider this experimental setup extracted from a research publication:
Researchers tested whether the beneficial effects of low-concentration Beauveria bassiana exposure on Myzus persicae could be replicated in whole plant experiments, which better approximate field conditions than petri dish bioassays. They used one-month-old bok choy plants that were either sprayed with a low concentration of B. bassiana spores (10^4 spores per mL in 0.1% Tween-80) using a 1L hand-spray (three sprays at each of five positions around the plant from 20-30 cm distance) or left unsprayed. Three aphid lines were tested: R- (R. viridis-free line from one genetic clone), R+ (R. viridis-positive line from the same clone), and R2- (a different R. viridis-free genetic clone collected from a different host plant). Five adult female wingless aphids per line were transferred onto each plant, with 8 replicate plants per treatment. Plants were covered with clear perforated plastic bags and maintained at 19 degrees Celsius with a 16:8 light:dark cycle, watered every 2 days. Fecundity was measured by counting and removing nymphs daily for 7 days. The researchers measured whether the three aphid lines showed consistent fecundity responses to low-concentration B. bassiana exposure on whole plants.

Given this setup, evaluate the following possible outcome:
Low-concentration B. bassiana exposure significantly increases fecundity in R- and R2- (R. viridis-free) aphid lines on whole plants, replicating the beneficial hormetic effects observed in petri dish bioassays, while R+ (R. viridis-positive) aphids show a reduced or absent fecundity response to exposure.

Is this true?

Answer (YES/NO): NO